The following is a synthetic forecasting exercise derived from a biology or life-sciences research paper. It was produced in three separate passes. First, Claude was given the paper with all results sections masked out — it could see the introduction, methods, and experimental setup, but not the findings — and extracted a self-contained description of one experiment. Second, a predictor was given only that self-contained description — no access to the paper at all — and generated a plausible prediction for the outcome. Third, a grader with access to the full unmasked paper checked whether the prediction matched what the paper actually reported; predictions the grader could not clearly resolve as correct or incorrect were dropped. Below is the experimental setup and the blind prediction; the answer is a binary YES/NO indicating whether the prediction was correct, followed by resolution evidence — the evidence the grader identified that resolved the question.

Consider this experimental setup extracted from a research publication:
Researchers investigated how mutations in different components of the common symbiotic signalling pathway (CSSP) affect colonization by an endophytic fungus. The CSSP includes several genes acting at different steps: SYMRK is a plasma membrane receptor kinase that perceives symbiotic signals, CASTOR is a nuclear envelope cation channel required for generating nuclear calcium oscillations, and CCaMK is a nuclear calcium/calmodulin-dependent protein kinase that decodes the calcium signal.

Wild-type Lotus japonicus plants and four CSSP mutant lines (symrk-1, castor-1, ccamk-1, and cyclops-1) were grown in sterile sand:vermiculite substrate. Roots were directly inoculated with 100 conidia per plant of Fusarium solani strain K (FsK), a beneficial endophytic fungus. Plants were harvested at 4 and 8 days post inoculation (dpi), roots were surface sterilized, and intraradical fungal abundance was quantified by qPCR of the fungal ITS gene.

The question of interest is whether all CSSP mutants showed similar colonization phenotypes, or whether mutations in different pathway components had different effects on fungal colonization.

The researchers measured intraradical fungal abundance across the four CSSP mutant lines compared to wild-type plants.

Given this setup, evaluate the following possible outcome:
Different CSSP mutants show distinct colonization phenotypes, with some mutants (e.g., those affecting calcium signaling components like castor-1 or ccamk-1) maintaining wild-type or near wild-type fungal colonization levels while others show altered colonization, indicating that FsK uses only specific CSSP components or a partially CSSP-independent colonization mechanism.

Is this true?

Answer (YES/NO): NO